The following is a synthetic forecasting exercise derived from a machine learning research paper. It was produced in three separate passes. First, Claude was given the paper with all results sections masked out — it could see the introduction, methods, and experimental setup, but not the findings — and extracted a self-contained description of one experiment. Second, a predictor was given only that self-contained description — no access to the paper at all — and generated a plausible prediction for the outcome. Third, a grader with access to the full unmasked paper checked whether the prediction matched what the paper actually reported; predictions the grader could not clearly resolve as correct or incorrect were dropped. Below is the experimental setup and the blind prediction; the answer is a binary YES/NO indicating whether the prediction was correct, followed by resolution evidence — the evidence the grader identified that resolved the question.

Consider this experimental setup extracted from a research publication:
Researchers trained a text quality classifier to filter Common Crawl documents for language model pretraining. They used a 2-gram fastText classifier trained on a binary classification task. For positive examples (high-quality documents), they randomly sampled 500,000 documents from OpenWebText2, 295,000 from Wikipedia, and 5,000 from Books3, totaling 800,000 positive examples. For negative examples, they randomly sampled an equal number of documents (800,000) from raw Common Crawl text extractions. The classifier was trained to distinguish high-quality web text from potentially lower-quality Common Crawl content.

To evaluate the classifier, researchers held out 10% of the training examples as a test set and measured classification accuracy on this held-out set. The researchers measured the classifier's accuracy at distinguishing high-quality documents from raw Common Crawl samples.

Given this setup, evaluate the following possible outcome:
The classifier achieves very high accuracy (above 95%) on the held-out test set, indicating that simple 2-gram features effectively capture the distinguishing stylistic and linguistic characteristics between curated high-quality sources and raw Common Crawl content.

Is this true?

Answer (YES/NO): NO